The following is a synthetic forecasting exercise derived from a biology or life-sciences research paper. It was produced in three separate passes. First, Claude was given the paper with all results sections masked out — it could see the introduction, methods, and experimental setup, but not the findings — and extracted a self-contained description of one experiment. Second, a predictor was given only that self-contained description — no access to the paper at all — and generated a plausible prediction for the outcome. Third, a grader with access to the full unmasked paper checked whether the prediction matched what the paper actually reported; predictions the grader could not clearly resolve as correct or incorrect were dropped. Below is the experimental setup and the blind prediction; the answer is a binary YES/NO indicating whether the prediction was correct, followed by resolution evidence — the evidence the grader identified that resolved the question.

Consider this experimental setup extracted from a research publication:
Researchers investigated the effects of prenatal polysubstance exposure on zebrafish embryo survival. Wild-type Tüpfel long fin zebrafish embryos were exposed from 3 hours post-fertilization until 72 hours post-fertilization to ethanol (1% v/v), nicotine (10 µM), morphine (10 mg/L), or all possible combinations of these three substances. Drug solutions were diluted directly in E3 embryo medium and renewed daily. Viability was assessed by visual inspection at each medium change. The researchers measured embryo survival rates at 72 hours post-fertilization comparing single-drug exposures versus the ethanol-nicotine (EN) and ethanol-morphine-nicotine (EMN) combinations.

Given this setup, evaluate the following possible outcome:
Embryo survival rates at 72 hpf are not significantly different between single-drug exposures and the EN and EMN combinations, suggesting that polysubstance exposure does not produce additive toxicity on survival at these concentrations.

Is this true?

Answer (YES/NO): NO